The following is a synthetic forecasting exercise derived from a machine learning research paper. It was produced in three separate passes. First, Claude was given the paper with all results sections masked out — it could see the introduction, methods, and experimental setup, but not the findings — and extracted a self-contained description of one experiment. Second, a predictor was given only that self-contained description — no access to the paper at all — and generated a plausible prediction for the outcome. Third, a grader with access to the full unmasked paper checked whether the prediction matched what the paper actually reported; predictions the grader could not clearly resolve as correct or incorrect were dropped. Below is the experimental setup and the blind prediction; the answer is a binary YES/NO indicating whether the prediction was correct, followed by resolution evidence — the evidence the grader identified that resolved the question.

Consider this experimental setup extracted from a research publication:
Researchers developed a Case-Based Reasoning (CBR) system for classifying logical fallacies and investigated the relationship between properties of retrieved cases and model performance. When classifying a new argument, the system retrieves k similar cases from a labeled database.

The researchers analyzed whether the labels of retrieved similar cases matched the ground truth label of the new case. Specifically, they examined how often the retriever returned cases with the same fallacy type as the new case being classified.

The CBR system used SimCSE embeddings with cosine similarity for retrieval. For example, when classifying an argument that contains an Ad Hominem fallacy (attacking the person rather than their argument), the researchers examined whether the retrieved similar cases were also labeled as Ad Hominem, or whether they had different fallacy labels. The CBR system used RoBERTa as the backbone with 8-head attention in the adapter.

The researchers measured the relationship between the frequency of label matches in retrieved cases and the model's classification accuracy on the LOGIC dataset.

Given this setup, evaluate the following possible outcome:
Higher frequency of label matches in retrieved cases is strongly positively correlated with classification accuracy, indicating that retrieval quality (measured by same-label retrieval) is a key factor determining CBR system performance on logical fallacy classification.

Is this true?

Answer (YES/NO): NO